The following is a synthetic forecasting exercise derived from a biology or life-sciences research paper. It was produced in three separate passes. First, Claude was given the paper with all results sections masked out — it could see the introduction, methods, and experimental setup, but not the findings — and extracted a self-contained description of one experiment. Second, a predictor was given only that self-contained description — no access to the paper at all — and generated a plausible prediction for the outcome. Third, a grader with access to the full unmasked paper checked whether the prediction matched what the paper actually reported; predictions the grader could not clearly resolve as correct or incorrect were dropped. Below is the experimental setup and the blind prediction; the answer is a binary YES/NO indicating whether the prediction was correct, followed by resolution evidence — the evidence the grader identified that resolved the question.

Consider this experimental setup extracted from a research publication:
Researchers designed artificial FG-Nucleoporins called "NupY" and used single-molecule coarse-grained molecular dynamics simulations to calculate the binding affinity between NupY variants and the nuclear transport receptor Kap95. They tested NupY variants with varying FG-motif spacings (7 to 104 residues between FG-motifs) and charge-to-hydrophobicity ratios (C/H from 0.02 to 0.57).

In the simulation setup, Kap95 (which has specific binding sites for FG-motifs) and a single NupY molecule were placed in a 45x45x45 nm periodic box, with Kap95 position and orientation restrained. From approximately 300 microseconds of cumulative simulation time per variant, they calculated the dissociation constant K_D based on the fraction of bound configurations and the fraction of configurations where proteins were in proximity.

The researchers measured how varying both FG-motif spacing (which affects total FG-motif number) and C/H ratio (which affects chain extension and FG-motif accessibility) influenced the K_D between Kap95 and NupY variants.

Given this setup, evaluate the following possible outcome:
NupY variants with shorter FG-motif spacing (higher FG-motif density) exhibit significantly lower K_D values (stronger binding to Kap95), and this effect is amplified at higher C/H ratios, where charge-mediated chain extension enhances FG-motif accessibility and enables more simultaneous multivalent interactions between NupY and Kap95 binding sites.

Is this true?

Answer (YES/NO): NO